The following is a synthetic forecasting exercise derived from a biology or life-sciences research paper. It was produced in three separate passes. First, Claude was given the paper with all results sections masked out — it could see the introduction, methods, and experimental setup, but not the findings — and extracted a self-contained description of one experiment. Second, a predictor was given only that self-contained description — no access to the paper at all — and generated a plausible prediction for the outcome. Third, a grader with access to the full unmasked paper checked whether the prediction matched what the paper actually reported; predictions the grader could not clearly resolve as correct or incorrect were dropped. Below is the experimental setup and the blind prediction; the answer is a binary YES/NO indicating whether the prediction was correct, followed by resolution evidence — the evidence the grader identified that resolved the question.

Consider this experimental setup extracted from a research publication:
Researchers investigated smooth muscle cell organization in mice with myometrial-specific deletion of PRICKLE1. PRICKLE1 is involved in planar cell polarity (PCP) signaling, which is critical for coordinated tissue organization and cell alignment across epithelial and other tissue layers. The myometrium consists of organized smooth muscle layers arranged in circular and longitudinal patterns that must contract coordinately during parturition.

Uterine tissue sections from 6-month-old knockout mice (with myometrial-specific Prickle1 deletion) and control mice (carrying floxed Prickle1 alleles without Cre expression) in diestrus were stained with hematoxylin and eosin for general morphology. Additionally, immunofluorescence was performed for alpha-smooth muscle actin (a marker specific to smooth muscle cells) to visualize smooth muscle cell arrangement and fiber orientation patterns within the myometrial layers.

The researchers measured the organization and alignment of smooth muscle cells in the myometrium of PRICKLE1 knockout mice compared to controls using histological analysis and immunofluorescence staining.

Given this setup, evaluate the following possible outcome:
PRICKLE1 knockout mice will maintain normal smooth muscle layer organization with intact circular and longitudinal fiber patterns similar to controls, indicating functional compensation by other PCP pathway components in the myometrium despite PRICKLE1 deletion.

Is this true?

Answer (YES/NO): NO